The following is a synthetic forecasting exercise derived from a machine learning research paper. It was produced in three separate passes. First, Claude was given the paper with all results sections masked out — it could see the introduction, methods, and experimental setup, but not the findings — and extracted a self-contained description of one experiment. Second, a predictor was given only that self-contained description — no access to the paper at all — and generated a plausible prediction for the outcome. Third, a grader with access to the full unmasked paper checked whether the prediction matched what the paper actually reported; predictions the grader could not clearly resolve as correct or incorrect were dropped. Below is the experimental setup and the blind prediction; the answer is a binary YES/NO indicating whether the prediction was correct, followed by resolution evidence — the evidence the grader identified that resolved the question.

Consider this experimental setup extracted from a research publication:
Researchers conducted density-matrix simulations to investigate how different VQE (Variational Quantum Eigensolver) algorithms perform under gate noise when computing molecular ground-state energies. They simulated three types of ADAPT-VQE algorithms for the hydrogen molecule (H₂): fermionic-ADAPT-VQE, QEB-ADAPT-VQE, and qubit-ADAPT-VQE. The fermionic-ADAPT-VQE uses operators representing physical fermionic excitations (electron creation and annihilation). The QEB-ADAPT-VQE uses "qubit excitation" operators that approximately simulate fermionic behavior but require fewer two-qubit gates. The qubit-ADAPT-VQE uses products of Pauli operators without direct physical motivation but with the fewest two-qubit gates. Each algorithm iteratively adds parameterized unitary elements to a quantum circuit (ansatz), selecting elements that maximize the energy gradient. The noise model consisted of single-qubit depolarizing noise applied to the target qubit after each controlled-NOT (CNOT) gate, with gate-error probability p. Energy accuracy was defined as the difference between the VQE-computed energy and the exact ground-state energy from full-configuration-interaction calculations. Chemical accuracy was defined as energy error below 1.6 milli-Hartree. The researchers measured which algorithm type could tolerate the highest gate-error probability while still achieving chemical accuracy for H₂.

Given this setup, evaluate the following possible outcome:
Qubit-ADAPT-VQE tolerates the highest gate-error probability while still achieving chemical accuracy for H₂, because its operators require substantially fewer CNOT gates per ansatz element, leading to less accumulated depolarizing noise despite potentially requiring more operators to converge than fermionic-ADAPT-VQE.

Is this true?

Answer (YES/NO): YES